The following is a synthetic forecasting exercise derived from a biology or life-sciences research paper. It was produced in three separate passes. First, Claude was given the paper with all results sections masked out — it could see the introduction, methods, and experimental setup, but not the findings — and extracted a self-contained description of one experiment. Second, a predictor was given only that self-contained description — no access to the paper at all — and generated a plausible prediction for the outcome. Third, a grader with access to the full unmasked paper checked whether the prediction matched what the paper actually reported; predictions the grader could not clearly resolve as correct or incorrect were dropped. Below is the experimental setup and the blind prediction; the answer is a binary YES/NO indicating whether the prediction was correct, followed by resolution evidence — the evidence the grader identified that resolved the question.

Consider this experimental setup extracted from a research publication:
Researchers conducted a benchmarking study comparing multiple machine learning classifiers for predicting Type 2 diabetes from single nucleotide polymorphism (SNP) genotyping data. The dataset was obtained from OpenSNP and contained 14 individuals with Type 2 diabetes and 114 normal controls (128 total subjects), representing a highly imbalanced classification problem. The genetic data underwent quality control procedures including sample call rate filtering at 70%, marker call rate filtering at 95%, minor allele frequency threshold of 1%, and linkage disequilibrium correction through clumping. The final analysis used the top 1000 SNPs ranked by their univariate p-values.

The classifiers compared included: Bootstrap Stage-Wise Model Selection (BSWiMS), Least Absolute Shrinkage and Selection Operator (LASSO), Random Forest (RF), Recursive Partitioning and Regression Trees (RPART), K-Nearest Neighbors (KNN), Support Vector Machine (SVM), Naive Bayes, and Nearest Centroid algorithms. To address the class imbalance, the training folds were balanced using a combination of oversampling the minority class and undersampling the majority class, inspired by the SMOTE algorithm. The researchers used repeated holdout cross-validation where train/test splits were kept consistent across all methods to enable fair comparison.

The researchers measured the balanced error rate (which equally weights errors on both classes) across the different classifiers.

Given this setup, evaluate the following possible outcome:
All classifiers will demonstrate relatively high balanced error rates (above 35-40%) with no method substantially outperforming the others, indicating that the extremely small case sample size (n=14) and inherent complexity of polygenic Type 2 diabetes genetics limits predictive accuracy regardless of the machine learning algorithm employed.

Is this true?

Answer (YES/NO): NO